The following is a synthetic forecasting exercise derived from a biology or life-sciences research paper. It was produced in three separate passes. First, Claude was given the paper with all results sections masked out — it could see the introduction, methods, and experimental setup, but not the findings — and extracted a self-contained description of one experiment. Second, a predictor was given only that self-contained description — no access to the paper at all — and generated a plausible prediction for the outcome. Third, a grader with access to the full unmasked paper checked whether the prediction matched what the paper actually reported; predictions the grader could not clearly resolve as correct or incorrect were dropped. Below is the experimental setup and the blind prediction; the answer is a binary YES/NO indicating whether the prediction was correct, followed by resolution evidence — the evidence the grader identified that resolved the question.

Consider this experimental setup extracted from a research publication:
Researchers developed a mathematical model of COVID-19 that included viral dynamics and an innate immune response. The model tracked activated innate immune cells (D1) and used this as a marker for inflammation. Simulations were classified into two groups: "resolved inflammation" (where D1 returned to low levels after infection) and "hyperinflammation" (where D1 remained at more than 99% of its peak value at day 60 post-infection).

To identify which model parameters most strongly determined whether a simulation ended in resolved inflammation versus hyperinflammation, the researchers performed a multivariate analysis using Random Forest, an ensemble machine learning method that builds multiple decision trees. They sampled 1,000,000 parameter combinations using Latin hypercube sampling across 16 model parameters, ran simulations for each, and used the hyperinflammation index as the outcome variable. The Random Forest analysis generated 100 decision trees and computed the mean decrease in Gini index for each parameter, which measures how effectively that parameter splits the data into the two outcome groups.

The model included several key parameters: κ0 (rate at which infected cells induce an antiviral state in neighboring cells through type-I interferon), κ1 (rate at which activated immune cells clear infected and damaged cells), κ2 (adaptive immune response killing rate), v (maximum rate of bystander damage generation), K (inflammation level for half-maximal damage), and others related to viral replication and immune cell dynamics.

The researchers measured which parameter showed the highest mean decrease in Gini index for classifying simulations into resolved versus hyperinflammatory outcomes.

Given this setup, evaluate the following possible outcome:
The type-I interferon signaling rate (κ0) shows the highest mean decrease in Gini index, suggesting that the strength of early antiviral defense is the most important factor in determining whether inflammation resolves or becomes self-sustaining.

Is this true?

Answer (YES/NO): NO